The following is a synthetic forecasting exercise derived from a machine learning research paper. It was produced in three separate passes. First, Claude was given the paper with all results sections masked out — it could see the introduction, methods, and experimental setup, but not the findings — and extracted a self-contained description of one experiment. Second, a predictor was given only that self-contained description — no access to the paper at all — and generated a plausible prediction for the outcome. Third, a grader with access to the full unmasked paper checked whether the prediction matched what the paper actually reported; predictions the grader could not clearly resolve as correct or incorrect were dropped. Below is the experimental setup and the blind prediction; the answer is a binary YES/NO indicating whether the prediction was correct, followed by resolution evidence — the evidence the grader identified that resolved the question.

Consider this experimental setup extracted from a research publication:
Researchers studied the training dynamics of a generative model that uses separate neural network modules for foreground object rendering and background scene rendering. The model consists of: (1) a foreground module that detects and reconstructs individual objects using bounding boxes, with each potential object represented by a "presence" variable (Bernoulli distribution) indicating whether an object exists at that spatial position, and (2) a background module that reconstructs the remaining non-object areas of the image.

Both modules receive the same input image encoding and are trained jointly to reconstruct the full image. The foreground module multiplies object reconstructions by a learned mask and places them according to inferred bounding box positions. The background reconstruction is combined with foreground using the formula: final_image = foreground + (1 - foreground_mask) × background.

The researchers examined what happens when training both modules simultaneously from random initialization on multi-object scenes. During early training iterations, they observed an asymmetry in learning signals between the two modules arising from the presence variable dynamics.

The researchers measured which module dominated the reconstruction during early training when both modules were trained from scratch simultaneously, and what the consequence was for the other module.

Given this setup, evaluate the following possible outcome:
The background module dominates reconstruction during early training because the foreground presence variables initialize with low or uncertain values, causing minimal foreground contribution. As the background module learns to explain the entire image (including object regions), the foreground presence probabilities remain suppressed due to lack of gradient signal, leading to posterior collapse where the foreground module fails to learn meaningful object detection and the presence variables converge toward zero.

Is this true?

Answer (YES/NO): YES